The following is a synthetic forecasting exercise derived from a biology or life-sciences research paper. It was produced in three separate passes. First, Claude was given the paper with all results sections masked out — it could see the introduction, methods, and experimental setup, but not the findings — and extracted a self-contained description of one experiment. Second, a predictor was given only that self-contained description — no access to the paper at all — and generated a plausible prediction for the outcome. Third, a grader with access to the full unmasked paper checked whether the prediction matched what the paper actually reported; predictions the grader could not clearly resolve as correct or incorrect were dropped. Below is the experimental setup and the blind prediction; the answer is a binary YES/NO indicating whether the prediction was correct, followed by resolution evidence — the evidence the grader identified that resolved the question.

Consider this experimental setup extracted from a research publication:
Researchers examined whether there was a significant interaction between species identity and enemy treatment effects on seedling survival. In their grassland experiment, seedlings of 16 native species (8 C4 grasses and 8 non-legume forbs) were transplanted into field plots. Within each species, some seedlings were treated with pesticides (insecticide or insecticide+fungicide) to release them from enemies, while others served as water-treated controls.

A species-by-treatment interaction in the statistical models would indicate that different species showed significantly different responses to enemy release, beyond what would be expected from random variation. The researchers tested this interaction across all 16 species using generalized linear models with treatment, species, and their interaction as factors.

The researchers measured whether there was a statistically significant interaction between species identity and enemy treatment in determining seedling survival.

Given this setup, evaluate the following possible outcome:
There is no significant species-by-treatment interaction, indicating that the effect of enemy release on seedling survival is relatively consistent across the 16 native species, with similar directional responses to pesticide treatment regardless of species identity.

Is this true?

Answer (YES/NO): YES